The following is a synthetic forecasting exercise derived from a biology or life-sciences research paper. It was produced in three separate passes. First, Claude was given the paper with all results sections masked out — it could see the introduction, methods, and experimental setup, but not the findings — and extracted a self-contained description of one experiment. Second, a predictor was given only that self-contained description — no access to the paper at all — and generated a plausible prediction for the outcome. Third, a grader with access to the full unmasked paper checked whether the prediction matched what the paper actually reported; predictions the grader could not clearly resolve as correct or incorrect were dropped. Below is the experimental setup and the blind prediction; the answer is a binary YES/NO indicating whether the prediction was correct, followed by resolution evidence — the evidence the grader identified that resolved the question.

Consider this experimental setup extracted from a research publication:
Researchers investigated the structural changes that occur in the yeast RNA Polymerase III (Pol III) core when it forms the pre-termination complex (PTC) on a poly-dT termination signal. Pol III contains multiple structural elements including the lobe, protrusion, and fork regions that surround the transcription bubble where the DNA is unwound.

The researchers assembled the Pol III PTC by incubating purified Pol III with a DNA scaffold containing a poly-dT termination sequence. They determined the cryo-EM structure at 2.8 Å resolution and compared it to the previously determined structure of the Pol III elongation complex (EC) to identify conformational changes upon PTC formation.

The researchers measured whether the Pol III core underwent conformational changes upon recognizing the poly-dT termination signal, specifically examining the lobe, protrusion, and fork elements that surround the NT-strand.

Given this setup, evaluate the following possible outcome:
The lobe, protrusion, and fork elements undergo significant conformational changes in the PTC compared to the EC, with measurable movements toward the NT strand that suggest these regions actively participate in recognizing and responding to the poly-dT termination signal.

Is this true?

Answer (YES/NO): YES